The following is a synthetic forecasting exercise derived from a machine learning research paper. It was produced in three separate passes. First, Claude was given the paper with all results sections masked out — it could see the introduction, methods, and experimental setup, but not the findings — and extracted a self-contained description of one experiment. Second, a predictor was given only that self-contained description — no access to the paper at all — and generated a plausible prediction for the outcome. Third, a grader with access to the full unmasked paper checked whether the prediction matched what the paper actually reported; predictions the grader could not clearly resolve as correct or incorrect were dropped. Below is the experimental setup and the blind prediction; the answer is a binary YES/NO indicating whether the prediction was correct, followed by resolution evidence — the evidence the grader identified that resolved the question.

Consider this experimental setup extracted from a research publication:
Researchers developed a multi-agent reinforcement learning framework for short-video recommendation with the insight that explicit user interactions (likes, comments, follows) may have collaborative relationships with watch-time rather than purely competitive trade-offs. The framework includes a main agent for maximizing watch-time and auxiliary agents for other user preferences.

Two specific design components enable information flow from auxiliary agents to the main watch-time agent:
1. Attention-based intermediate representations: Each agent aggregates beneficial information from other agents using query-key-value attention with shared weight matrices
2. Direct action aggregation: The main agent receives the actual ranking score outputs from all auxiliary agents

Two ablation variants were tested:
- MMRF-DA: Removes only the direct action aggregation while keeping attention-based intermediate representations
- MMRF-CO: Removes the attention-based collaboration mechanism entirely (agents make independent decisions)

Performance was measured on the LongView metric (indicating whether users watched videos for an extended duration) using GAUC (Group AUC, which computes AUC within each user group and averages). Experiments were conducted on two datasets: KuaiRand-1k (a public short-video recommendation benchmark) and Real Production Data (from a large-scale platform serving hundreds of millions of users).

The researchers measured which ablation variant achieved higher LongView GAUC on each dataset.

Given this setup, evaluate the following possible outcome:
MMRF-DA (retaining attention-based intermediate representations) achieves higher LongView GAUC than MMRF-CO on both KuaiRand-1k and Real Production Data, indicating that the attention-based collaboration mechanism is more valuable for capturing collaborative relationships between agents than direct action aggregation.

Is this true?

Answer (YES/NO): NO